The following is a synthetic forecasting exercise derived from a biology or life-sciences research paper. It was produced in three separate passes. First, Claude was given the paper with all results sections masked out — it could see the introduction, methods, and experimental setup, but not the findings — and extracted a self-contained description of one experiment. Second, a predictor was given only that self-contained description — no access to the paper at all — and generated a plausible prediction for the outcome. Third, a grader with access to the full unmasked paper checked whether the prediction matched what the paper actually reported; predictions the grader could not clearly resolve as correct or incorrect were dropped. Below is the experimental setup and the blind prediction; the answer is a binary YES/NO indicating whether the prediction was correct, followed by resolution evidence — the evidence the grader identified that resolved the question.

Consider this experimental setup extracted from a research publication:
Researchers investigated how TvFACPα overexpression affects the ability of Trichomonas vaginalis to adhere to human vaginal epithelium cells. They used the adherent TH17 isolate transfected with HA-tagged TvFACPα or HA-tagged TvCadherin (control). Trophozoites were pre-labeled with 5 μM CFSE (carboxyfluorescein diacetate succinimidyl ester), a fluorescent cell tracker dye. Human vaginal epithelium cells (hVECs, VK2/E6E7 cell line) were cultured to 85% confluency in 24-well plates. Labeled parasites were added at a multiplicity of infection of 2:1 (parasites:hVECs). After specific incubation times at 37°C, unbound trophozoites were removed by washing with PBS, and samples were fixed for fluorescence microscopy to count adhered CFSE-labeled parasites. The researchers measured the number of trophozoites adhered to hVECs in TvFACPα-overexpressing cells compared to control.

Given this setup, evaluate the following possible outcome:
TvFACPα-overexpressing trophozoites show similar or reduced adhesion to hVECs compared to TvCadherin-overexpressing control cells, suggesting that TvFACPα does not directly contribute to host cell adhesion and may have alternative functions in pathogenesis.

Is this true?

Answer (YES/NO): YES